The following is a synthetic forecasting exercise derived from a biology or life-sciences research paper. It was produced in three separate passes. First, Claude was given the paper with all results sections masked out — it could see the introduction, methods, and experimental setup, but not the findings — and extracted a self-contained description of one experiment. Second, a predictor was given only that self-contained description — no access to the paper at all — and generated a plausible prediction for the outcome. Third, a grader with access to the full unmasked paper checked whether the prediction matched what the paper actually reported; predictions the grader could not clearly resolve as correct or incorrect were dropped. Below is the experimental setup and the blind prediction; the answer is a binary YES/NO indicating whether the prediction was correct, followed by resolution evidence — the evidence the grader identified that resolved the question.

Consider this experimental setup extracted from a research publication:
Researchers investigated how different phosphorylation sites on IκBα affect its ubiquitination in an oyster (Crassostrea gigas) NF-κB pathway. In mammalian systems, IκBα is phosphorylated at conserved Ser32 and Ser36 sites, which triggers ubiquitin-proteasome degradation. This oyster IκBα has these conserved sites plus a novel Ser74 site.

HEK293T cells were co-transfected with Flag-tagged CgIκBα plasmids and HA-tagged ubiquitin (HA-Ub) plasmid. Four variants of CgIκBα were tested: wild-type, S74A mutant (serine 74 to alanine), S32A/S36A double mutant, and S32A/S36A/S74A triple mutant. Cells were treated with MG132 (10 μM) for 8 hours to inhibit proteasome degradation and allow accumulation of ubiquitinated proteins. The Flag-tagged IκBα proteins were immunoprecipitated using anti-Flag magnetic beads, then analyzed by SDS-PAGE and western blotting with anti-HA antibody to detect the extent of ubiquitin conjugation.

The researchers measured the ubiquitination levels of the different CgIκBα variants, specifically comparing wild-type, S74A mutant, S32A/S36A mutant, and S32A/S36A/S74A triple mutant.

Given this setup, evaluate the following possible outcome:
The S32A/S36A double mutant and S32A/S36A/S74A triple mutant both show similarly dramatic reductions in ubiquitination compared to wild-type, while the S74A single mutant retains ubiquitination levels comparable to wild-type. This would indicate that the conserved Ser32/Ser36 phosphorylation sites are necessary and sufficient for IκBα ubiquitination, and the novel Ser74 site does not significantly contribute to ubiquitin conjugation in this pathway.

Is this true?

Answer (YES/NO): NO